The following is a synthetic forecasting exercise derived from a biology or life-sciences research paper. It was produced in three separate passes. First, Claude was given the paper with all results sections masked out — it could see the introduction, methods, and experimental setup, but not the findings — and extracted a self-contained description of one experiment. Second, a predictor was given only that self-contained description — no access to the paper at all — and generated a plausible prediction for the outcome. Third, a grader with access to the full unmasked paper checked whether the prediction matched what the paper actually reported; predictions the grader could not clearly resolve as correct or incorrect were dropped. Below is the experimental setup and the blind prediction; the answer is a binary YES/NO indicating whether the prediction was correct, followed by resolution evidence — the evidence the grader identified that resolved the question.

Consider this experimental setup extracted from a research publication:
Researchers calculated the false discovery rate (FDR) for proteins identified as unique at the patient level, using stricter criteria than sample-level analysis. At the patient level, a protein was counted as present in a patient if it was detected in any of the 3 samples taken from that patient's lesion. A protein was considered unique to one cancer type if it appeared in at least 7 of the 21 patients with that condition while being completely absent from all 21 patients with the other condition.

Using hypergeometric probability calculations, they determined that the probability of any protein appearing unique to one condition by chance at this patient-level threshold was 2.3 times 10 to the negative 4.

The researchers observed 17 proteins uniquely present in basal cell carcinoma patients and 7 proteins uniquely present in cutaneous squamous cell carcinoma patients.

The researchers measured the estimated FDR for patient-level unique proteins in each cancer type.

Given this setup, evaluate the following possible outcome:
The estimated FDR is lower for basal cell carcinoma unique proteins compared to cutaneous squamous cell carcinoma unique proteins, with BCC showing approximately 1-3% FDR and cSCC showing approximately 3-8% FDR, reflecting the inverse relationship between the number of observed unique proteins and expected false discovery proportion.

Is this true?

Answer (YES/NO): NO